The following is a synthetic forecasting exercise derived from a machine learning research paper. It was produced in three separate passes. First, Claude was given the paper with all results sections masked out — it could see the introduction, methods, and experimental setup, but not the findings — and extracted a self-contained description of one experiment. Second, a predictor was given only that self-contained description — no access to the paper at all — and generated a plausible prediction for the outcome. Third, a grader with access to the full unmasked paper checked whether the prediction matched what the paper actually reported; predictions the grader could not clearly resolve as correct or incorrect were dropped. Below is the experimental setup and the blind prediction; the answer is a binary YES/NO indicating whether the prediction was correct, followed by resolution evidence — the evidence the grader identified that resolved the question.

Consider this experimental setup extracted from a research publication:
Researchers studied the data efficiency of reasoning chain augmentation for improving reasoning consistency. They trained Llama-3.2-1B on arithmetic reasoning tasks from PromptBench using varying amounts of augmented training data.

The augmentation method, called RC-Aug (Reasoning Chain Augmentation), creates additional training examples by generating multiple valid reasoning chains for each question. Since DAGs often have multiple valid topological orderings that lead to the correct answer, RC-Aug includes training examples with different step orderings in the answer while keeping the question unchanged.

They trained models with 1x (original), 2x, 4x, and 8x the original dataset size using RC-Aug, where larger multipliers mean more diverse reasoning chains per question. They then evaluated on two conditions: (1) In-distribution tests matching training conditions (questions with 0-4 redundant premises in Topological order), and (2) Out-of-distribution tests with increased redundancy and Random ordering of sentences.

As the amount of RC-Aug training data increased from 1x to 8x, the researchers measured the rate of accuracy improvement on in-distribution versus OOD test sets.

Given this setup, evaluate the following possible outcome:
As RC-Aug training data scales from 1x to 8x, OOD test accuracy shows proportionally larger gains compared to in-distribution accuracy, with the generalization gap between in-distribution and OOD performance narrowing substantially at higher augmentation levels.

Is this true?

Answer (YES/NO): NO